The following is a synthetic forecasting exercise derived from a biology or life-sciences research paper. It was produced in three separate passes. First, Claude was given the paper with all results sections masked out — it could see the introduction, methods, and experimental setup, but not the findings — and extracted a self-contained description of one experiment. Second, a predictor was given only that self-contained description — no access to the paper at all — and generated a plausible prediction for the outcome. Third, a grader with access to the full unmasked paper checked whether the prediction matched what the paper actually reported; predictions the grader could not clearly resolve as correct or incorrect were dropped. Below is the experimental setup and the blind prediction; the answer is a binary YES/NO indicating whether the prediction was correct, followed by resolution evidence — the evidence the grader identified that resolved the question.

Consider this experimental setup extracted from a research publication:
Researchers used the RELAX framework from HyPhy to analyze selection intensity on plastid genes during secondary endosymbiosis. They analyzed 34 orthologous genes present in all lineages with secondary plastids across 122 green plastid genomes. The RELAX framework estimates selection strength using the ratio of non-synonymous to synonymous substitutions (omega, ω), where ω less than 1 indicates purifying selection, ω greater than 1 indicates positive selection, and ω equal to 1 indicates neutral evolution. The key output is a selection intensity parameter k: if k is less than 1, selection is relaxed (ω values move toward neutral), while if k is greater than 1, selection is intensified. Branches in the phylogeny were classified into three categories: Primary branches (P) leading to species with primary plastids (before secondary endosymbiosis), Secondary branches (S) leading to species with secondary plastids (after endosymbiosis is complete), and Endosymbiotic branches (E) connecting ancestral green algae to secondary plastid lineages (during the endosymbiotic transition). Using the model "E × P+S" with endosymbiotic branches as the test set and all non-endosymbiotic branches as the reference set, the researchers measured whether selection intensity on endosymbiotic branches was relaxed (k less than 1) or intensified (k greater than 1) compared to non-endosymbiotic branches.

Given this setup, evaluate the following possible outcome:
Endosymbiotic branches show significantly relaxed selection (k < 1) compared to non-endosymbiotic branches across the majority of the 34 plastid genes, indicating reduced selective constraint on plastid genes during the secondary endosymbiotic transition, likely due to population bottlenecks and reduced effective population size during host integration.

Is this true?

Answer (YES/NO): YES